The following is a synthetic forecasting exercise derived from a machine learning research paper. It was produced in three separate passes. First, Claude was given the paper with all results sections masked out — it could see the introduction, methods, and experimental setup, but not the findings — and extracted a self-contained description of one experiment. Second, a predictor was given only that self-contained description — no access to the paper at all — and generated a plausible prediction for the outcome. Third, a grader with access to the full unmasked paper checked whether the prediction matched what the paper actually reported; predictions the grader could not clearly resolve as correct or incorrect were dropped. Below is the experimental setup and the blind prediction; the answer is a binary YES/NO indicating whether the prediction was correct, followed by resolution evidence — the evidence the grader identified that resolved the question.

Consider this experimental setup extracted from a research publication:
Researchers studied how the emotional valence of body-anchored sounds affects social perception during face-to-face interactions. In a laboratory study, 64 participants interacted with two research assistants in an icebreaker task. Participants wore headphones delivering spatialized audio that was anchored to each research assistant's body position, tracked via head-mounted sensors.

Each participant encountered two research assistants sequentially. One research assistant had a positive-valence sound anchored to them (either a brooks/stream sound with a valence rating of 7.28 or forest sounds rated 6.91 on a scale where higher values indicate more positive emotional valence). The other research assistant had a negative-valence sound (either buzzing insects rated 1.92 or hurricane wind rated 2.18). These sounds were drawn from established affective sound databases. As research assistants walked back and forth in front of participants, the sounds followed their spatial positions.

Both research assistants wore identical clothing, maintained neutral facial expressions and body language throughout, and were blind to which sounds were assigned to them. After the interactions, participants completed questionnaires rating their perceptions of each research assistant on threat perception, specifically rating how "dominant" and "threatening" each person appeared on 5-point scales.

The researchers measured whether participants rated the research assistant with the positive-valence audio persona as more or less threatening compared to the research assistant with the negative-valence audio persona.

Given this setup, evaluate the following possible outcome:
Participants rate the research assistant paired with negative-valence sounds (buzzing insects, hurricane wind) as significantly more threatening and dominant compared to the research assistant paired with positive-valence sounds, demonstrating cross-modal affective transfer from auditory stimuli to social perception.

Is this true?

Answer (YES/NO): NO